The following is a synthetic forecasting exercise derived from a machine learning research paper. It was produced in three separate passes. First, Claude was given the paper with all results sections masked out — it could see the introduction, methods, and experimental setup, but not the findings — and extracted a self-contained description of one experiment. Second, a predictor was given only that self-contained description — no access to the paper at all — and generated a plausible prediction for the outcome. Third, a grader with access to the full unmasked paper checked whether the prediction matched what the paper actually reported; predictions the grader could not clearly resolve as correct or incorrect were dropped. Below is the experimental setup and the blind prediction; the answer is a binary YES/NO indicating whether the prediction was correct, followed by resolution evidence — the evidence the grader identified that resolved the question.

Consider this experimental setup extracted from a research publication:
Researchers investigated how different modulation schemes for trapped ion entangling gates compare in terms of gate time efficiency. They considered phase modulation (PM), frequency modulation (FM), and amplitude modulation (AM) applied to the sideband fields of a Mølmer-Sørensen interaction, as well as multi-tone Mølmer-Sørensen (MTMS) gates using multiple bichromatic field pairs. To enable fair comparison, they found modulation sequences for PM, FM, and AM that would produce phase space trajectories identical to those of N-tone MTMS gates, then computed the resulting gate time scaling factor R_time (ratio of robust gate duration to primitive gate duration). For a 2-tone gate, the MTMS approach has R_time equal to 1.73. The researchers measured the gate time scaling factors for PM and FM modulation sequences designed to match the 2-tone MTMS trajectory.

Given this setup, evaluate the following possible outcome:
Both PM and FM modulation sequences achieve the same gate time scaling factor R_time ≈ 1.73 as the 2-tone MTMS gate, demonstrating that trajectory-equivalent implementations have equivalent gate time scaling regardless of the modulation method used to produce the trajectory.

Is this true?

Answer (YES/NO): NO